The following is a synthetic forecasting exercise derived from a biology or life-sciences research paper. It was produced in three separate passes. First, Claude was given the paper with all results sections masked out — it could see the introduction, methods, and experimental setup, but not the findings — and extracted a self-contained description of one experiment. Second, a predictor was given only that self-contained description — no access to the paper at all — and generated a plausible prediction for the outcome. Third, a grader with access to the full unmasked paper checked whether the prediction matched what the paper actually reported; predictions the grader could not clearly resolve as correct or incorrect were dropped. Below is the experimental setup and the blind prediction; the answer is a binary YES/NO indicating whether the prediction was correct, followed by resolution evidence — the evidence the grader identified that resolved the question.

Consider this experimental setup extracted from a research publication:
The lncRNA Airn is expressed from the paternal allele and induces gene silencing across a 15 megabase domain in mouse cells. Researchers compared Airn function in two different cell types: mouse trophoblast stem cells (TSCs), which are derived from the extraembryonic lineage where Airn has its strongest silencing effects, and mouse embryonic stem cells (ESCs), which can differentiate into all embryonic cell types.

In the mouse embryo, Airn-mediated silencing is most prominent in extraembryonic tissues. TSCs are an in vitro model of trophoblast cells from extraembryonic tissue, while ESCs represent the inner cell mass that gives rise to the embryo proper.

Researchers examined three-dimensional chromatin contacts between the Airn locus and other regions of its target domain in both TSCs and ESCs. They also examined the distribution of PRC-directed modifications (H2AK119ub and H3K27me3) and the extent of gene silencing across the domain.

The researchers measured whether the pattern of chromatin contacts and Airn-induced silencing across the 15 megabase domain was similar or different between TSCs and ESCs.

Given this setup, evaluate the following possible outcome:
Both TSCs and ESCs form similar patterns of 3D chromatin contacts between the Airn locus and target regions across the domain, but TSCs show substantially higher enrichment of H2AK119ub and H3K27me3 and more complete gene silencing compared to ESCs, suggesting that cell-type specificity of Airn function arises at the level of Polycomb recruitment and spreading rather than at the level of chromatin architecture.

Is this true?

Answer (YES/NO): NO